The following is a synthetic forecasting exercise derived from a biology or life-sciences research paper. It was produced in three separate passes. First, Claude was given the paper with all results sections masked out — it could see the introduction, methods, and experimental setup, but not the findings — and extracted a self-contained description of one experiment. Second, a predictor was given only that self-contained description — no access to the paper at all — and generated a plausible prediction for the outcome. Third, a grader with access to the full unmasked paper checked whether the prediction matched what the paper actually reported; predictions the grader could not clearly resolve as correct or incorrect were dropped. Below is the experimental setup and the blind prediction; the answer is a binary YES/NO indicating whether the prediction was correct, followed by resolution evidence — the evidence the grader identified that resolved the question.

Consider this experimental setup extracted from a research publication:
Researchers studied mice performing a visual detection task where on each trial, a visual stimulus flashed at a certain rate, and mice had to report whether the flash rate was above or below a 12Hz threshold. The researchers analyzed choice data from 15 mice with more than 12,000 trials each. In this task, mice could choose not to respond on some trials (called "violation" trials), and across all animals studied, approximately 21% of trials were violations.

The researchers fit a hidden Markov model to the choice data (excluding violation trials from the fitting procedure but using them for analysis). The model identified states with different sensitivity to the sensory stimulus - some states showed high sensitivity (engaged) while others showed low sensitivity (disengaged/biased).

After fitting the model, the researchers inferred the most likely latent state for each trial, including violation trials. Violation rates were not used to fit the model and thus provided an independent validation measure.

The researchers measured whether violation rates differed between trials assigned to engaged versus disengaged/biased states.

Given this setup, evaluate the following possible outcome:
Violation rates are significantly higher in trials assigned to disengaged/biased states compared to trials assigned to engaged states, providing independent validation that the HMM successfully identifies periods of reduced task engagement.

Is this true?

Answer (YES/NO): YES